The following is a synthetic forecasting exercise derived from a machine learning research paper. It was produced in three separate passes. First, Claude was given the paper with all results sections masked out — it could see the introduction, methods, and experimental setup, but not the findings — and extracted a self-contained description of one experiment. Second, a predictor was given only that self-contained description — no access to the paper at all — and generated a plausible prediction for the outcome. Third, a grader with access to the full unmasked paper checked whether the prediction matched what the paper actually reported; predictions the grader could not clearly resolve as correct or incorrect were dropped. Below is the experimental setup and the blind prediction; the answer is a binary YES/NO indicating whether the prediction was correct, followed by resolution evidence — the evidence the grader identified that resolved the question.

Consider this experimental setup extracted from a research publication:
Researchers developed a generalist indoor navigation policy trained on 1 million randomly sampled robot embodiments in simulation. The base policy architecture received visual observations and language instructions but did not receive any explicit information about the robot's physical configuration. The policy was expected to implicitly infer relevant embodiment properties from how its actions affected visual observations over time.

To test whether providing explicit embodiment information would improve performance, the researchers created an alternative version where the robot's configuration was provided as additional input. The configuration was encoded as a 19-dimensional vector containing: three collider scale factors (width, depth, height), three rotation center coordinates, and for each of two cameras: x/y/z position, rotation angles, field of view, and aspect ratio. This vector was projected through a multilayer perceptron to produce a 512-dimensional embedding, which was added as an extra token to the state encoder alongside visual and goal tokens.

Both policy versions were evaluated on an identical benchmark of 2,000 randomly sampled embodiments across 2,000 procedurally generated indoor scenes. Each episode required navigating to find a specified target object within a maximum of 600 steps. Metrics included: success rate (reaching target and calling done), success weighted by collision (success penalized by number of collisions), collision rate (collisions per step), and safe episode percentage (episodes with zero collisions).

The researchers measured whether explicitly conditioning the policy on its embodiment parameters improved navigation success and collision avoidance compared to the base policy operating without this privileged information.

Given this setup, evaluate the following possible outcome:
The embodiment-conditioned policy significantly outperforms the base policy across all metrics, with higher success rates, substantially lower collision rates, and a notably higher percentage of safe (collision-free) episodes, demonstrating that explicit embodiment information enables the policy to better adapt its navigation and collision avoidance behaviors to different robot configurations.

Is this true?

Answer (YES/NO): NO